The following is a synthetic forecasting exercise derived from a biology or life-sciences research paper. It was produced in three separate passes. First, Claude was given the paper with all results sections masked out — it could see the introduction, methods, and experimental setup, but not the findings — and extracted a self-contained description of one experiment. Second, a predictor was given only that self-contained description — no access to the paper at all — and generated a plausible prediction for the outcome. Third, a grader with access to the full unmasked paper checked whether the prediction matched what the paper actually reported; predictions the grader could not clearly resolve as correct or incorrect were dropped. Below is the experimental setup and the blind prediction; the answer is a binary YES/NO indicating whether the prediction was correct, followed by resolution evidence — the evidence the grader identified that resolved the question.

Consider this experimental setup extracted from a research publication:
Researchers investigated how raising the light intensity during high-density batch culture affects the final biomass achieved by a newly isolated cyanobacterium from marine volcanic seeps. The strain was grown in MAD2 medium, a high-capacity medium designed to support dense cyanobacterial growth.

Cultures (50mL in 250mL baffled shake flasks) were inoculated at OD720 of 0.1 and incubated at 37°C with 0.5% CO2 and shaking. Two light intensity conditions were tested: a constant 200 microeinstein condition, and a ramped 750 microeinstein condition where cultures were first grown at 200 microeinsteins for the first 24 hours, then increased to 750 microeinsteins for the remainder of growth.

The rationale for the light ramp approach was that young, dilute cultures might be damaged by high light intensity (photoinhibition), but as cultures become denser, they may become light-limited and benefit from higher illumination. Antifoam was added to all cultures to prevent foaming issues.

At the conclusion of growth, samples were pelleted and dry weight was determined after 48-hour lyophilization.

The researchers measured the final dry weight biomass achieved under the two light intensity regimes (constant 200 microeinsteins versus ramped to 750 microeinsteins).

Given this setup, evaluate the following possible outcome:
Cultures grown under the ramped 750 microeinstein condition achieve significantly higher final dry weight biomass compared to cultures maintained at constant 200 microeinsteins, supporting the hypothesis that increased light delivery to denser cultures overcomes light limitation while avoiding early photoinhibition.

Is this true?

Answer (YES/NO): YES